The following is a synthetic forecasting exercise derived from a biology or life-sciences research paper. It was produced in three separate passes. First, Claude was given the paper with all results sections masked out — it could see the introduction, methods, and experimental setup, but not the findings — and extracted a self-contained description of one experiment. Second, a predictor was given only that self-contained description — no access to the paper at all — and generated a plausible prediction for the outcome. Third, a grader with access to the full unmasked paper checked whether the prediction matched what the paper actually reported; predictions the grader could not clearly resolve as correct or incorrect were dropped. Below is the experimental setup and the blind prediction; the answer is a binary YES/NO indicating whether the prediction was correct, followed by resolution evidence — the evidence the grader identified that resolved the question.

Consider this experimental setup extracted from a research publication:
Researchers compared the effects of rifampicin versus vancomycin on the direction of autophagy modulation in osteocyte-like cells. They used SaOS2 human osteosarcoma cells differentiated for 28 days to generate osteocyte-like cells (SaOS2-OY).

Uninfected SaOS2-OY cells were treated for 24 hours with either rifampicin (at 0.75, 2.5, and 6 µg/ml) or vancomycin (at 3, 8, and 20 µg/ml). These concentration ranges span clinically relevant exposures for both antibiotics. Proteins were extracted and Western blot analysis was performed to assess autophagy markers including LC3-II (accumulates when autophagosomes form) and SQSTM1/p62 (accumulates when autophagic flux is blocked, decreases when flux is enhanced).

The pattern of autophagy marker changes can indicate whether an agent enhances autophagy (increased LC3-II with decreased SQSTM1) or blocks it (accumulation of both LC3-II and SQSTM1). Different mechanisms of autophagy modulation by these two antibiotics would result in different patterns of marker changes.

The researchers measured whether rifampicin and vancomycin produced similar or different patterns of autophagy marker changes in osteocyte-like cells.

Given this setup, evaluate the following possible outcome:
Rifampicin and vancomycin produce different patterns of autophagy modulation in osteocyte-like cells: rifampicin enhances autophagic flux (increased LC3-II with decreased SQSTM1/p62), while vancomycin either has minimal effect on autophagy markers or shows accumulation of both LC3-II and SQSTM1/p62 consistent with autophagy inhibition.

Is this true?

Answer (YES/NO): NO